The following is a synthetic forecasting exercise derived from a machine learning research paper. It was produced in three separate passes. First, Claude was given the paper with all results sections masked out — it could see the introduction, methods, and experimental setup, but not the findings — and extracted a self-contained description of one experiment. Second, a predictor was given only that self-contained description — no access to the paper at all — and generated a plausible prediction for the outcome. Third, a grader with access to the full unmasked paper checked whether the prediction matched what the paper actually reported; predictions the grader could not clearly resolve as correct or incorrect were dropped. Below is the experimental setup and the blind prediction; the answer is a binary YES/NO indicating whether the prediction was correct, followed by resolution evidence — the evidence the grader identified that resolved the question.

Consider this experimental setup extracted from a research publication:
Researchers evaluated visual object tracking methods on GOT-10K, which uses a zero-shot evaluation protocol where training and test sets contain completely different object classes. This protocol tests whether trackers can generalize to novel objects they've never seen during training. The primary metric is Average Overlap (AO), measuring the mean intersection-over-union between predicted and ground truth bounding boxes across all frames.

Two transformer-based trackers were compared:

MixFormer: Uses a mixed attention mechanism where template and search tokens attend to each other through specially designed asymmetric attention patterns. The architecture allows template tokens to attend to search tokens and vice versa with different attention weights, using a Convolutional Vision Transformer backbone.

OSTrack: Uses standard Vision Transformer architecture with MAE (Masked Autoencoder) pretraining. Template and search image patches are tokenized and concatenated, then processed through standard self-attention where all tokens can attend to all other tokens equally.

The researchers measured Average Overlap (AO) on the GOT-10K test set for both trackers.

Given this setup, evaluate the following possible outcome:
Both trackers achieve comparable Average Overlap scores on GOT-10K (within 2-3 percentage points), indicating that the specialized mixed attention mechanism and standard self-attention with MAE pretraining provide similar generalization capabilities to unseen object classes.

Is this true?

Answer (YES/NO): YES